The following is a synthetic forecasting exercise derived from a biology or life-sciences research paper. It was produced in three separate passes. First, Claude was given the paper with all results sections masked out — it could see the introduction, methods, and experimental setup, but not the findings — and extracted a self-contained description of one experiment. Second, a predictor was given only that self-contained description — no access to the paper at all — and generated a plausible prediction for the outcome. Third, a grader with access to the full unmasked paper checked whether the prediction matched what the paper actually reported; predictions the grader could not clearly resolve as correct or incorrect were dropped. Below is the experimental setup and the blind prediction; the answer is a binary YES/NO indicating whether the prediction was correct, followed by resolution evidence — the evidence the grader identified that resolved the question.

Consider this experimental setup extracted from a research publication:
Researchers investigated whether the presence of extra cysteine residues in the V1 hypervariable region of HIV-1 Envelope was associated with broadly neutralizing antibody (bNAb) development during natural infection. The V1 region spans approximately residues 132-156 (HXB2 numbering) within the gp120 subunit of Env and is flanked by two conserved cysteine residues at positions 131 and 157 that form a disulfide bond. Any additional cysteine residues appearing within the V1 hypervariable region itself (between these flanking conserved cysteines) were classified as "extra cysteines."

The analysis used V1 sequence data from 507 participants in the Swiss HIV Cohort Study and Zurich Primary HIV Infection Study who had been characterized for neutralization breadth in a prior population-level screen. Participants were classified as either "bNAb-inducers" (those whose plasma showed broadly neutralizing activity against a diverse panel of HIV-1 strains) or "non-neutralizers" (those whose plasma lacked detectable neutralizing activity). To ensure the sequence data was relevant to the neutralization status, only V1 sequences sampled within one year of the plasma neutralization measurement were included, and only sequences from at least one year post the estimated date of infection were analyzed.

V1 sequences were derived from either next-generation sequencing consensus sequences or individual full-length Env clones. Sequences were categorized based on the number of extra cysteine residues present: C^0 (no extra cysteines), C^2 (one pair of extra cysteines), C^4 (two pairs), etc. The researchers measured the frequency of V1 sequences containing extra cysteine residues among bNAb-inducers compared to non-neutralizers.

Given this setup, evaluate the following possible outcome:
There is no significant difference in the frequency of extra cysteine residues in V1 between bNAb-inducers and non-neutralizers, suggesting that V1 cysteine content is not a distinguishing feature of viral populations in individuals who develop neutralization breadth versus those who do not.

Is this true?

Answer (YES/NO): NO